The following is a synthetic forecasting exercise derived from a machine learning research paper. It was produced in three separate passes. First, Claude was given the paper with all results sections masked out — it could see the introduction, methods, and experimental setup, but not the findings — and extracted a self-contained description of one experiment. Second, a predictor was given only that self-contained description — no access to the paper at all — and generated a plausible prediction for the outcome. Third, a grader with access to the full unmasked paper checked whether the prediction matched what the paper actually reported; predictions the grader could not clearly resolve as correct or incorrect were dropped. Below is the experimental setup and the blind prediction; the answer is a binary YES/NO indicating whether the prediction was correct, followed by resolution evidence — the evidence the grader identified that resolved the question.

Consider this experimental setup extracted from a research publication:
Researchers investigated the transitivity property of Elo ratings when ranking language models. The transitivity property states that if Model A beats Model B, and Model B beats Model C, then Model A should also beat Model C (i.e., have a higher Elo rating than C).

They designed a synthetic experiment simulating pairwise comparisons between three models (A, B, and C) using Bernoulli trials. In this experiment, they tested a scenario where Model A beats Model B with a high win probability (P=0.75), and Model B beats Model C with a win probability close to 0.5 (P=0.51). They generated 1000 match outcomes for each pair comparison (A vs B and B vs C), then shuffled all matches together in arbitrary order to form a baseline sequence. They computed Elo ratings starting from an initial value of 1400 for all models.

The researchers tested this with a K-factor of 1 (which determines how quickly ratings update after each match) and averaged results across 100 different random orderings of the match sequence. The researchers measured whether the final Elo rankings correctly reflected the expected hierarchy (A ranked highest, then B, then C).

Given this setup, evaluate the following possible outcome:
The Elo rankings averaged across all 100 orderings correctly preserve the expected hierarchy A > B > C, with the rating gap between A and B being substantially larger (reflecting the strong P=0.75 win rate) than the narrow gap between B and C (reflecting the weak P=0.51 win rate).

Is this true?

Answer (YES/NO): NO